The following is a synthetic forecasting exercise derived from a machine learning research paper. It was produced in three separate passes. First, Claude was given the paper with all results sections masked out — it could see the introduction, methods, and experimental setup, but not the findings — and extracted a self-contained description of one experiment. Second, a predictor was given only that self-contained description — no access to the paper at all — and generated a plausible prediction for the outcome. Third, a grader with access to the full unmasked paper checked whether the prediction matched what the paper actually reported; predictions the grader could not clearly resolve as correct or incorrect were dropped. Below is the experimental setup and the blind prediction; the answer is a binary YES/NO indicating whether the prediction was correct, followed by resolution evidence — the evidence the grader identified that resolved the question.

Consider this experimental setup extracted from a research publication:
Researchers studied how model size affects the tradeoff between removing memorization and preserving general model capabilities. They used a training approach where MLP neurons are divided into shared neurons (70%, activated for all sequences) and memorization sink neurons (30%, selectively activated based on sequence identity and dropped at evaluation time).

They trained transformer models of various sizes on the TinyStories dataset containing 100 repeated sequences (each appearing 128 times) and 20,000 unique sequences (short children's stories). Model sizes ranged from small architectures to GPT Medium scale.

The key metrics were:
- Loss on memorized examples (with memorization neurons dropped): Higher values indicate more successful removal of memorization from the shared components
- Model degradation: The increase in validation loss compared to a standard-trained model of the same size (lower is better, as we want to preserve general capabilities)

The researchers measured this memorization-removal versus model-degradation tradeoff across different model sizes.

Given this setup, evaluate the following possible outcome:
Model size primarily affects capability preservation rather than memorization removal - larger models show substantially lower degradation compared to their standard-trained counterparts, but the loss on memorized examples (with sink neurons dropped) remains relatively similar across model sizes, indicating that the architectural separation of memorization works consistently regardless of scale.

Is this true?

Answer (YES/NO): YES